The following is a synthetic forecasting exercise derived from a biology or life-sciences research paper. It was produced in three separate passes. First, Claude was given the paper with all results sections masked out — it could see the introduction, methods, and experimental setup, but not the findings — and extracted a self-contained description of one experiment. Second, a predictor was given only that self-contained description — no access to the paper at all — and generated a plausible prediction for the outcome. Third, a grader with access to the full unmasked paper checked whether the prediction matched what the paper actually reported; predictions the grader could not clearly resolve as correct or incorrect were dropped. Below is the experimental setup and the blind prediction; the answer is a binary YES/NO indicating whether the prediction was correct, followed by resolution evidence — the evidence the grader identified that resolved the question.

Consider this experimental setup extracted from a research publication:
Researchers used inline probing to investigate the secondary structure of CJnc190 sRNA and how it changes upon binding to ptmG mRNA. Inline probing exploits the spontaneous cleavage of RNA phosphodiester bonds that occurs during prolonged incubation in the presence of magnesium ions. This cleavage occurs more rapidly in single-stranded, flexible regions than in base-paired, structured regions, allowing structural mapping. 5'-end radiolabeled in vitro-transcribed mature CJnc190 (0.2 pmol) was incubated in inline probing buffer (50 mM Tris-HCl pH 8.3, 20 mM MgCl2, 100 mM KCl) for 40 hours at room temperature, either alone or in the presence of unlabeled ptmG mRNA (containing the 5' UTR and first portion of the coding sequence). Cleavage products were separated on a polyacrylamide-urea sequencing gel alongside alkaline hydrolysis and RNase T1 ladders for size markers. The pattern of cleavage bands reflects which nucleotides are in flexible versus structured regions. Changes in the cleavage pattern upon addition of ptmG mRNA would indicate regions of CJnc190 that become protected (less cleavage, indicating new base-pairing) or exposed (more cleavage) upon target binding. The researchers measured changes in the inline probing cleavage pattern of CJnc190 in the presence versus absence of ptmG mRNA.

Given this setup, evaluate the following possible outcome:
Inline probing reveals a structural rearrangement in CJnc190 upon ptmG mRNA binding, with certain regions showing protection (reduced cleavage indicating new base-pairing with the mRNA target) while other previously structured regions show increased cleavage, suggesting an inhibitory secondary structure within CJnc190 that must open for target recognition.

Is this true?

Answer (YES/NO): NO